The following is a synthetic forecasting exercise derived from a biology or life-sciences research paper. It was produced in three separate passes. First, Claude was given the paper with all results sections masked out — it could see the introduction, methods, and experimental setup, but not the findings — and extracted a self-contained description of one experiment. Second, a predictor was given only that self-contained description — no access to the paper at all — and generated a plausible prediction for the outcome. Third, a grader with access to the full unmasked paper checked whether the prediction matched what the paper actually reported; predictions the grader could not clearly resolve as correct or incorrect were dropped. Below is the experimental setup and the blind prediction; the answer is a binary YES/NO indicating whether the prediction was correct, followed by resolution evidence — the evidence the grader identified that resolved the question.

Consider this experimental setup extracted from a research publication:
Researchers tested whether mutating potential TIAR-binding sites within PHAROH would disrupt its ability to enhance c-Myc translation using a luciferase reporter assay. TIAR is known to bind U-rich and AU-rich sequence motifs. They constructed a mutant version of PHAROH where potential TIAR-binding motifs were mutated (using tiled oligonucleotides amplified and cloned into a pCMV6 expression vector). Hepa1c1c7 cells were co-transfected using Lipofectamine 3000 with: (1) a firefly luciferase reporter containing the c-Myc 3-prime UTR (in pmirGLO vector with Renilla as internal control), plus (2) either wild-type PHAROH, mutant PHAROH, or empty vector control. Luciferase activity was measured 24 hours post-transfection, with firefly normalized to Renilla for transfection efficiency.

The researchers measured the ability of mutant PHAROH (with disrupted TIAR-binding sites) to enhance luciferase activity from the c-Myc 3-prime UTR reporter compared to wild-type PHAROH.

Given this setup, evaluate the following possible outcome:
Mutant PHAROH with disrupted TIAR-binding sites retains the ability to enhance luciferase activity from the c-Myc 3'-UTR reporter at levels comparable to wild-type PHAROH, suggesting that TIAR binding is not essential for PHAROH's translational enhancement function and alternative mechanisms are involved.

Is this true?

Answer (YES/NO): NO